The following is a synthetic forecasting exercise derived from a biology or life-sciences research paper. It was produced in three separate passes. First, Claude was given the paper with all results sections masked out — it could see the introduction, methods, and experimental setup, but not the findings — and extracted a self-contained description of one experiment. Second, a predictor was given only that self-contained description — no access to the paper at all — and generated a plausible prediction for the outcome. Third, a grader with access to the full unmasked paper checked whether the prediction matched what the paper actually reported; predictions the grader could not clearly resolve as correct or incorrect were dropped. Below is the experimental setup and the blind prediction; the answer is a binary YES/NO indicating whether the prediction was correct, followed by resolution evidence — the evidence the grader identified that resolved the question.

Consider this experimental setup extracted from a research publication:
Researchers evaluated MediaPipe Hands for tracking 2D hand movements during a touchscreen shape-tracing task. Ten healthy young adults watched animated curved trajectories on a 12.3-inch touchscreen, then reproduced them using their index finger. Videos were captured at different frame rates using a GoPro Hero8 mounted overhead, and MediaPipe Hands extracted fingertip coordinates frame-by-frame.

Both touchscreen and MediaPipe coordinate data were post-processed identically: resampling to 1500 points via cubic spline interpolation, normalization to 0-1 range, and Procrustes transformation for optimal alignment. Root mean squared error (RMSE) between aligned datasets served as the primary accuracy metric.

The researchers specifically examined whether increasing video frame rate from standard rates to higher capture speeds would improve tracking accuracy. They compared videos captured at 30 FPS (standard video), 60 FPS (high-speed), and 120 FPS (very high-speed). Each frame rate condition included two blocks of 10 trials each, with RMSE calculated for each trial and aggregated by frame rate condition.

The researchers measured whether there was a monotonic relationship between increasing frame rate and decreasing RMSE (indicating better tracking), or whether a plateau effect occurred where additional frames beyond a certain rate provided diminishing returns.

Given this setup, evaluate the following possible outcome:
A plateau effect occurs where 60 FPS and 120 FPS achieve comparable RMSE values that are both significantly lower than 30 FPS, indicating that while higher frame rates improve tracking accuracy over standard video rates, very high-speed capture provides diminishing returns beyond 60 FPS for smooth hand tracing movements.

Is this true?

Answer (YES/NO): NO